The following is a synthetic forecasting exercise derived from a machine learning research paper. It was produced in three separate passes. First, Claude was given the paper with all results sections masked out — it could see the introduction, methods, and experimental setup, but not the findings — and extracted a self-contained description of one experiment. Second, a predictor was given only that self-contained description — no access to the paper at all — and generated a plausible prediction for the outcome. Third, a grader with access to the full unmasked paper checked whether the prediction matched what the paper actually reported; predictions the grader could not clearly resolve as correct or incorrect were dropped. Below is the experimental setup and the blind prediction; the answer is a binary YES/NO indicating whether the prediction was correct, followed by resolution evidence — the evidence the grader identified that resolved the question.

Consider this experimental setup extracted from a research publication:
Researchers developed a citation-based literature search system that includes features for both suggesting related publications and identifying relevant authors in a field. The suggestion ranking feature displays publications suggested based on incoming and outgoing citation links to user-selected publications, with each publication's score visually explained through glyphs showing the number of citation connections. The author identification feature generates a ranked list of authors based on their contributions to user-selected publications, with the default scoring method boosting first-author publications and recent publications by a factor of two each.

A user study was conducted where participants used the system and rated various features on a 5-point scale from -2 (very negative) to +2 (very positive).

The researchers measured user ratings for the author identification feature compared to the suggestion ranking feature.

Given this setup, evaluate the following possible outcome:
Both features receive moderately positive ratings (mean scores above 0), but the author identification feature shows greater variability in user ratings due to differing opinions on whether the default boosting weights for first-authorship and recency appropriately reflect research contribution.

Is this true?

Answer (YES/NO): NO